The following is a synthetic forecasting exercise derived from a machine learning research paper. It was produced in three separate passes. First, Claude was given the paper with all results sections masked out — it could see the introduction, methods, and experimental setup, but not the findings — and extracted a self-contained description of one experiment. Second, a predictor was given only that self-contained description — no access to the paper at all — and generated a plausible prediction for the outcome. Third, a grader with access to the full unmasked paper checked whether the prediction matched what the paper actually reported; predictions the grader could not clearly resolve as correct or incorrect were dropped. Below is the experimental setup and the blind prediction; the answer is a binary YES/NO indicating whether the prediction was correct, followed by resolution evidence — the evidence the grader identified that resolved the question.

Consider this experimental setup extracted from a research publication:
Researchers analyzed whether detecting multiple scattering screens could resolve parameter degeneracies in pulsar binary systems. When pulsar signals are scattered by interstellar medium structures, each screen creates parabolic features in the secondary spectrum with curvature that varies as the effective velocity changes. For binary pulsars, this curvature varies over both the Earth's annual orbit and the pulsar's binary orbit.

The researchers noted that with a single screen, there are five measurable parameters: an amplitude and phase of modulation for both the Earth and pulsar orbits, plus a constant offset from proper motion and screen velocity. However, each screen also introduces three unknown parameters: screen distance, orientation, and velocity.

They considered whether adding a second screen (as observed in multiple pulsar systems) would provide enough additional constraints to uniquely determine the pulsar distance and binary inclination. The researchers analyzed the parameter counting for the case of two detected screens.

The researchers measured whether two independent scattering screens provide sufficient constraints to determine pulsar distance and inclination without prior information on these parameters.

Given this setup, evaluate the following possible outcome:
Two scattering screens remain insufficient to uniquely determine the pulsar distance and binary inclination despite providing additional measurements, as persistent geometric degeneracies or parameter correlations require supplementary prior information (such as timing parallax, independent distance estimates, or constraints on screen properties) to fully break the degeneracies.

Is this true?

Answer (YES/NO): NO